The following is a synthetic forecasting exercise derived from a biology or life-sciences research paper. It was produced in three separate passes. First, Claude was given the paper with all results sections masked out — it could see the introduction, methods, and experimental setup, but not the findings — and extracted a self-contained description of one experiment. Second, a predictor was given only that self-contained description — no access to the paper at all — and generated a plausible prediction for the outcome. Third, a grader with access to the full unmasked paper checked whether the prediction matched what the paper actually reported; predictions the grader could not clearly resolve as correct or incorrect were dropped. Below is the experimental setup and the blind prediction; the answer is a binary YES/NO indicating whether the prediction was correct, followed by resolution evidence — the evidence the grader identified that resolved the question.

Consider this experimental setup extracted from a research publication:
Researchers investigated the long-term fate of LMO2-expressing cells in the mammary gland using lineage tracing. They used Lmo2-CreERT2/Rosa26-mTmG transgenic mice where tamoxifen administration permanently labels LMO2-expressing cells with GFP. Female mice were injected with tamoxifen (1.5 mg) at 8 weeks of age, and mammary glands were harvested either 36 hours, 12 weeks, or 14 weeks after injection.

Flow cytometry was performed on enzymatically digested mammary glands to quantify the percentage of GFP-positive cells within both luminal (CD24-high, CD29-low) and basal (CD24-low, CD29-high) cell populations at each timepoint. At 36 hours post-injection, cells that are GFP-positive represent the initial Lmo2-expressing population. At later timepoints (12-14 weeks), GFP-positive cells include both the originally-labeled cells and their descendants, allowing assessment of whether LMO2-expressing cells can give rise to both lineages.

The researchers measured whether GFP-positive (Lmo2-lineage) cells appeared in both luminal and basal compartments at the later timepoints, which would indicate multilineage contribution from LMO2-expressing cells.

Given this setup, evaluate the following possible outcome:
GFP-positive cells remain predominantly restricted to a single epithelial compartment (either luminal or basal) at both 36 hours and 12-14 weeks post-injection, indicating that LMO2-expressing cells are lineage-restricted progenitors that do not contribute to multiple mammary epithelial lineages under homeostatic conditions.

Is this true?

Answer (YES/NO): NO